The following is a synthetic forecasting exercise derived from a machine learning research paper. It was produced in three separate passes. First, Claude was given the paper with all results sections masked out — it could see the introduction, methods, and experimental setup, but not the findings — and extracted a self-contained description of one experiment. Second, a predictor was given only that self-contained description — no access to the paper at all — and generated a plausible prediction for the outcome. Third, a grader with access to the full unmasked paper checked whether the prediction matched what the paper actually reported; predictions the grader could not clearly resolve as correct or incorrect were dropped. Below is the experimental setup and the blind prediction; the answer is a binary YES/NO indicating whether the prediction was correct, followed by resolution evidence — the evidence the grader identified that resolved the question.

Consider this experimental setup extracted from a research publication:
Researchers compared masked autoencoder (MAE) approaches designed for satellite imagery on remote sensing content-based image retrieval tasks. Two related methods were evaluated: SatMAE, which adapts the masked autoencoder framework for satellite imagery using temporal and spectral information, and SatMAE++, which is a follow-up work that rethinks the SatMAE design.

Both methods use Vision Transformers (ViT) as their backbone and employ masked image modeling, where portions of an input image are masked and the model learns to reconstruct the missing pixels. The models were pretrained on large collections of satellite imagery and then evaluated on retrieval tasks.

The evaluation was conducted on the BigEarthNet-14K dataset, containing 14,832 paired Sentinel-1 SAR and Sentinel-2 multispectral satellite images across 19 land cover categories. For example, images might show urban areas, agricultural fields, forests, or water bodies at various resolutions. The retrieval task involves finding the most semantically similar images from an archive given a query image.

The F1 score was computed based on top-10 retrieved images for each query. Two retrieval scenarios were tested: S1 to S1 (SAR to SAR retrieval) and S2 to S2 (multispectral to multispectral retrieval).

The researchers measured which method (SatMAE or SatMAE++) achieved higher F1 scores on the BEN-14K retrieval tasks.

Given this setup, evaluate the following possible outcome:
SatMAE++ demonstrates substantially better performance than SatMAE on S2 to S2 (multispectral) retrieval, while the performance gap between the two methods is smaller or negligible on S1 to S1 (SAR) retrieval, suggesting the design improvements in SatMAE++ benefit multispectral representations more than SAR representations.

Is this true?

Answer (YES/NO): NO